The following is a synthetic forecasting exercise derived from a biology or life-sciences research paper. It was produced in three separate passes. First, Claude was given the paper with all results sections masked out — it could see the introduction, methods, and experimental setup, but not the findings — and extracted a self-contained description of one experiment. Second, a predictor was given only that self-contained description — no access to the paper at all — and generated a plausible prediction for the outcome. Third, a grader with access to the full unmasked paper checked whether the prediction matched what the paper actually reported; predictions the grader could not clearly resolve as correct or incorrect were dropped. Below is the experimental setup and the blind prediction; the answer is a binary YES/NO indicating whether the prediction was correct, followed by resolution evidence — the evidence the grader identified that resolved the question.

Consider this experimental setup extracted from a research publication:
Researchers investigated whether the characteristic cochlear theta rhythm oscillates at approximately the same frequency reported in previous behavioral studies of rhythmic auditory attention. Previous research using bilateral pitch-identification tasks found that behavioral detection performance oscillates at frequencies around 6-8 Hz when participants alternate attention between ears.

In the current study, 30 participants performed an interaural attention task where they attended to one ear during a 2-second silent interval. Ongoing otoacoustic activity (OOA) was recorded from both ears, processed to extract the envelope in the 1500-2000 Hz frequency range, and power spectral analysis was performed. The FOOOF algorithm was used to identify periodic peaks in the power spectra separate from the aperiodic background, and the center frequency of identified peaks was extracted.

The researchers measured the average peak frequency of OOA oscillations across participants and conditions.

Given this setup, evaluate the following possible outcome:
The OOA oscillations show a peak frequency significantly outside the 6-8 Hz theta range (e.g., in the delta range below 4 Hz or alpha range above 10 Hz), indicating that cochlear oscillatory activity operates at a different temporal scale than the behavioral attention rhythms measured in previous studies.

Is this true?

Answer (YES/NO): NO